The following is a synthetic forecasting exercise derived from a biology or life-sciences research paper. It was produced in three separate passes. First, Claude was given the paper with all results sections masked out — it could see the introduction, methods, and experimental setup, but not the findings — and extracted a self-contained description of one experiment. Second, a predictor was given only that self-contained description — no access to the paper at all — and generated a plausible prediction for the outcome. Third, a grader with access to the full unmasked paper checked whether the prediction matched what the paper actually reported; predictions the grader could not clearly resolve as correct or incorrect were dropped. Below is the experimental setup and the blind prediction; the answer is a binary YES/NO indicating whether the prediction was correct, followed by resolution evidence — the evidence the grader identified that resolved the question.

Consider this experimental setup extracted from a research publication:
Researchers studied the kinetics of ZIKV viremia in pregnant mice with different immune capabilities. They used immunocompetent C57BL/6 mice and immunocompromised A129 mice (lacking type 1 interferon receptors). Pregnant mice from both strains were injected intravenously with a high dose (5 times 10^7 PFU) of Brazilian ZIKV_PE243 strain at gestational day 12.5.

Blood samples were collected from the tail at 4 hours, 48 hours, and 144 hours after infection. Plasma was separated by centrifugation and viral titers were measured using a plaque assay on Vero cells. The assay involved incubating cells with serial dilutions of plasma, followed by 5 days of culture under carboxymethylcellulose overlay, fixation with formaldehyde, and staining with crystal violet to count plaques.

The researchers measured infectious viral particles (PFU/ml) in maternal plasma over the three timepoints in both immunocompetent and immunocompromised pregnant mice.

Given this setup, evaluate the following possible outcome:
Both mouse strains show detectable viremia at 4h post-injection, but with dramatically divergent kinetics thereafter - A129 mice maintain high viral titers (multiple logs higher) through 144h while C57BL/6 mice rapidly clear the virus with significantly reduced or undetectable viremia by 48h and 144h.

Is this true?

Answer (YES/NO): YES